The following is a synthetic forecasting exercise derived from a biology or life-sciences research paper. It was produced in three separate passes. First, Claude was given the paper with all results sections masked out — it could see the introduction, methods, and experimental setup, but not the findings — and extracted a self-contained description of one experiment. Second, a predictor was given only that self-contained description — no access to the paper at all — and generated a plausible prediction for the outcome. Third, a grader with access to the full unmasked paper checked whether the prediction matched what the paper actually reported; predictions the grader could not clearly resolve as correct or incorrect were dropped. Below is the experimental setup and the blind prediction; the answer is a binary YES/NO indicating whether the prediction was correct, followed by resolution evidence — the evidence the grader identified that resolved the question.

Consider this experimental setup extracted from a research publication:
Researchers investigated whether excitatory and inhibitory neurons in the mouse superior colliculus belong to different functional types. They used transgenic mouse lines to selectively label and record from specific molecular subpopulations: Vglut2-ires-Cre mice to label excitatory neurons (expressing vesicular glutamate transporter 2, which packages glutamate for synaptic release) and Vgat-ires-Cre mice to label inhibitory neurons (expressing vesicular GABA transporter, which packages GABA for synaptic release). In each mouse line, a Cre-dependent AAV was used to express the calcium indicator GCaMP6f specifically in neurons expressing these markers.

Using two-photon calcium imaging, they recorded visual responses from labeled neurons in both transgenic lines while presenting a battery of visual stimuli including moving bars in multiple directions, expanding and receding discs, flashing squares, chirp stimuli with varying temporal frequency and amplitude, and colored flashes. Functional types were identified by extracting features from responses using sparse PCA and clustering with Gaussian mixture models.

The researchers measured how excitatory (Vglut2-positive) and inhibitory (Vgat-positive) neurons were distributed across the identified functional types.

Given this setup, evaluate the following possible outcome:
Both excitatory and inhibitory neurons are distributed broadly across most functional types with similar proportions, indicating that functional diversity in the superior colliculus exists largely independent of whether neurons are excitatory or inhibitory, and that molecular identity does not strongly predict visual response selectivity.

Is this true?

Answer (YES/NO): NO